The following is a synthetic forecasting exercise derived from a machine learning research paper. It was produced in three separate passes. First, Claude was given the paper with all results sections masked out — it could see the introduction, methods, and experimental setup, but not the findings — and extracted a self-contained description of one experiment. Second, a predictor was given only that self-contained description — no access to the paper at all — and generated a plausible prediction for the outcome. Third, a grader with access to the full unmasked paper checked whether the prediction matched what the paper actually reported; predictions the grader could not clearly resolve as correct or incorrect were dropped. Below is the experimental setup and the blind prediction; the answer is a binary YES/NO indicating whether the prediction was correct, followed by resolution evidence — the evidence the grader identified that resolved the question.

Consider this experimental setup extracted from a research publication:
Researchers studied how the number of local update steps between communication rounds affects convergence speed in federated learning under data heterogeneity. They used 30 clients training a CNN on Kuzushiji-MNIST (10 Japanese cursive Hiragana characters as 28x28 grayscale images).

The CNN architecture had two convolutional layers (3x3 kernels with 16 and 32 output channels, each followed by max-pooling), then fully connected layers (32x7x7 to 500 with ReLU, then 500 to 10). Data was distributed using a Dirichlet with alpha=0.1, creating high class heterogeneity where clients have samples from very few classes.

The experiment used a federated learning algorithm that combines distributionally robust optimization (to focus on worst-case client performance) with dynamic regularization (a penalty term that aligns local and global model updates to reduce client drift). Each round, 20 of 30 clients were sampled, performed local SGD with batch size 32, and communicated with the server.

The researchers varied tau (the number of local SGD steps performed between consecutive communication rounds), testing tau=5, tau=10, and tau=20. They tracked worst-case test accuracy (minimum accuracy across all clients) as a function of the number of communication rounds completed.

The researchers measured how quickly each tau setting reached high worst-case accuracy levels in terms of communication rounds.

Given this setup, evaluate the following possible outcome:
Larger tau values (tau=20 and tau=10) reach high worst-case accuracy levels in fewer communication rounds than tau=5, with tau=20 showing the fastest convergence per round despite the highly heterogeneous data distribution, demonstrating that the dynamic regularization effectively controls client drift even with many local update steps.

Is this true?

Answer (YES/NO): YES